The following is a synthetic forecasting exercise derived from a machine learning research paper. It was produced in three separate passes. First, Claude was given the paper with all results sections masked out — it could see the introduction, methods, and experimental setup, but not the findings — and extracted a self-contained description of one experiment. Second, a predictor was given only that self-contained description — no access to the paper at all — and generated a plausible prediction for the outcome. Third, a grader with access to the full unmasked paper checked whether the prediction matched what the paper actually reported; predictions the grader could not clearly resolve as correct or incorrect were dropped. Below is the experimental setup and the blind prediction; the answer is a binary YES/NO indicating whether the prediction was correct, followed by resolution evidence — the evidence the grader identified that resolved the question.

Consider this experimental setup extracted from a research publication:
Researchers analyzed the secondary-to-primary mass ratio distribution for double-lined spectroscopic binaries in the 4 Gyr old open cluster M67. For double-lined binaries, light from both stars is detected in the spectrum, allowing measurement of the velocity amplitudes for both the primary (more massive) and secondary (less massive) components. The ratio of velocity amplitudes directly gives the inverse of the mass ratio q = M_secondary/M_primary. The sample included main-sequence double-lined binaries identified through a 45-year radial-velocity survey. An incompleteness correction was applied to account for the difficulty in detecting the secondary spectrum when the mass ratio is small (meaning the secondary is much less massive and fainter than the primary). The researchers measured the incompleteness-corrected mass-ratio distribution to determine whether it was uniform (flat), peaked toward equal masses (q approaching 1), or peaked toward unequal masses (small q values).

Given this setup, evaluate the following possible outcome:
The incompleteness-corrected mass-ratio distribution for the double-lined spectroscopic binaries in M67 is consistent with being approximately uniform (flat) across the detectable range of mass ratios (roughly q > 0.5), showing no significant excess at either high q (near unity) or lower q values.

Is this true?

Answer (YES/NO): YES